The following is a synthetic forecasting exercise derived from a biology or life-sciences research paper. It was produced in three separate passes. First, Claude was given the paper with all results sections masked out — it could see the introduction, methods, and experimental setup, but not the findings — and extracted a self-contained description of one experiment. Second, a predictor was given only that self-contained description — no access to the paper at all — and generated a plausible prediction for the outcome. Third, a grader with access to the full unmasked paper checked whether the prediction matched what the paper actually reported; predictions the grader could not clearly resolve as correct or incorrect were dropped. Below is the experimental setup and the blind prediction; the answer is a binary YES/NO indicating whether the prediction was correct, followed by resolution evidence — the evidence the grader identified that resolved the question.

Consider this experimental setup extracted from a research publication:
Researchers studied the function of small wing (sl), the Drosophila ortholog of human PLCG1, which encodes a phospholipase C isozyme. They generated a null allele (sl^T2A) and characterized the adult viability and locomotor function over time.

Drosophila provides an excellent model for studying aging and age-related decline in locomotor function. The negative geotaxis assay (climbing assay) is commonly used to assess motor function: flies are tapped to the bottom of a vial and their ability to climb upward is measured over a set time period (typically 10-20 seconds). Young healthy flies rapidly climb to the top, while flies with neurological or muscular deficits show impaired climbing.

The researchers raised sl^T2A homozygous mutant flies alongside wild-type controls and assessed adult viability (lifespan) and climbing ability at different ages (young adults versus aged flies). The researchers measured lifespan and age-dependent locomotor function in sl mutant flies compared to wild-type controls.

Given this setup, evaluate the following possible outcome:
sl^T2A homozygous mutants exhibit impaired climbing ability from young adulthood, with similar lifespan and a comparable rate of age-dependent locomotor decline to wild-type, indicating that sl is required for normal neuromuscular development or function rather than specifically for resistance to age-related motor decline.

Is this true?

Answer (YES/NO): NO